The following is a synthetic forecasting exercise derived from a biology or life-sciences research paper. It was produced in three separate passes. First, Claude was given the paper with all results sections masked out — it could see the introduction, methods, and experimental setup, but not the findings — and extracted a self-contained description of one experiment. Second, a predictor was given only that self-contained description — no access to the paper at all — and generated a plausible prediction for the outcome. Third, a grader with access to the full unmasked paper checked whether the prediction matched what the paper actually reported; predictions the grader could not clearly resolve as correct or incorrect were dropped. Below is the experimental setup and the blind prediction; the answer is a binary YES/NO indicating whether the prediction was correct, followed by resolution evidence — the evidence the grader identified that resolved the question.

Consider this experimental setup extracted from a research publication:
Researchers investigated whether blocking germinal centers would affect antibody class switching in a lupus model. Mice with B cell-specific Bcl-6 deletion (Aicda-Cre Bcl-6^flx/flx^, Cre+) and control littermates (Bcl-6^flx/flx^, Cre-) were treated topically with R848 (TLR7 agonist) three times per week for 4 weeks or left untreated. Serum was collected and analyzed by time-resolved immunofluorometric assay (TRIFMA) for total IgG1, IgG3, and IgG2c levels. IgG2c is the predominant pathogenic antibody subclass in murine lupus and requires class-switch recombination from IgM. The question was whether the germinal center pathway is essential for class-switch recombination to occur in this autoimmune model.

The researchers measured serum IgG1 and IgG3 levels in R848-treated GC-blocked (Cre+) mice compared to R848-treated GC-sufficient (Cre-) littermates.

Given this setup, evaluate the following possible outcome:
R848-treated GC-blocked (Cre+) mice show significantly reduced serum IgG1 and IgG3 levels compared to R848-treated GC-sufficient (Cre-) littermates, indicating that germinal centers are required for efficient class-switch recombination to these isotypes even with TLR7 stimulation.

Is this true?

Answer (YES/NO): NO